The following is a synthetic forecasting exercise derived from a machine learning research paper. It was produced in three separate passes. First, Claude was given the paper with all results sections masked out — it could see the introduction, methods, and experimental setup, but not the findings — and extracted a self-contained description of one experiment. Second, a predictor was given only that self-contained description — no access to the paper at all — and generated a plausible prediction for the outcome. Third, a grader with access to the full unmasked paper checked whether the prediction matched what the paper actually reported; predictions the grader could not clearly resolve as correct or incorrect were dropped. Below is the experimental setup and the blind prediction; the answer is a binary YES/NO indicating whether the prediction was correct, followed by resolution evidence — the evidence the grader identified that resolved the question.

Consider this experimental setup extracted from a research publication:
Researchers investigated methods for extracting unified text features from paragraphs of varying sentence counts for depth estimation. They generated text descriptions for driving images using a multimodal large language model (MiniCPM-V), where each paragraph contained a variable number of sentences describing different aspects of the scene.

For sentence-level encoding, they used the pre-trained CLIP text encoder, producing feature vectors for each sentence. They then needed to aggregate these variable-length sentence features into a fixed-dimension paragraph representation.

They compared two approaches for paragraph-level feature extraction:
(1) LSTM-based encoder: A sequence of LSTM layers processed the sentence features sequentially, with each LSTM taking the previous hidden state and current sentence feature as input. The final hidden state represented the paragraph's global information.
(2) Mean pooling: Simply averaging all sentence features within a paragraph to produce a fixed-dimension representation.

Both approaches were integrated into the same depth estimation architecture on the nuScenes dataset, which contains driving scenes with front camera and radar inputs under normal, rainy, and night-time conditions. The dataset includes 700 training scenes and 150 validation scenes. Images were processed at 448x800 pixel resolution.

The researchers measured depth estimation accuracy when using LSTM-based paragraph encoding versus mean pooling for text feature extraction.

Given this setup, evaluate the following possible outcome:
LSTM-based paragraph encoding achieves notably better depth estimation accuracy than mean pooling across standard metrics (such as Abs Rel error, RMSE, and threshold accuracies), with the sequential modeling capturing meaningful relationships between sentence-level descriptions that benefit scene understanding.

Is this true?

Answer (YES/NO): YES